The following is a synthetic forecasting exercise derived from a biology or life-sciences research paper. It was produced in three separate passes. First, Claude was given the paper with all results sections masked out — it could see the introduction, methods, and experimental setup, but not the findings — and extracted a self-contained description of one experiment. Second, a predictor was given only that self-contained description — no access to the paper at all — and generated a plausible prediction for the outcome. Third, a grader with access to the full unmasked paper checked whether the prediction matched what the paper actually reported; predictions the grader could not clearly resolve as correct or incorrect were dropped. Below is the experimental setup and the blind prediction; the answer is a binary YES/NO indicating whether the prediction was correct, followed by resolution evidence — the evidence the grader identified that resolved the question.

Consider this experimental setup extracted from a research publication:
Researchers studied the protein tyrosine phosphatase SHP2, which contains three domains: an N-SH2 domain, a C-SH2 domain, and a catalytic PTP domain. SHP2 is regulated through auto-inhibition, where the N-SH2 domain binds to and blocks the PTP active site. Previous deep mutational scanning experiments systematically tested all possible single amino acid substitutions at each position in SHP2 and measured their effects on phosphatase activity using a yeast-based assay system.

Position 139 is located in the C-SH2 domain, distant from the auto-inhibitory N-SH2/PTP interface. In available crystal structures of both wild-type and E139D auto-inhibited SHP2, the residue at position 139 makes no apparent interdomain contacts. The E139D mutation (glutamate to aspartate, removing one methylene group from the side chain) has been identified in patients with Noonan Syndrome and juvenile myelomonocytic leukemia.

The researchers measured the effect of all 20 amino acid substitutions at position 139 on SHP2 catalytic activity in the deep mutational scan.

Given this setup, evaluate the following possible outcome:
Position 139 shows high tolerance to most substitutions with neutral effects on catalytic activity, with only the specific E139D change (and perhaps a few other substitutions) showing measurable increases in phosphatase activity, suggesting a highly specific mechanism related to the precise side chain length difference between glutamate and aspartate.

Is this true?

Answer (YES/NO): YES